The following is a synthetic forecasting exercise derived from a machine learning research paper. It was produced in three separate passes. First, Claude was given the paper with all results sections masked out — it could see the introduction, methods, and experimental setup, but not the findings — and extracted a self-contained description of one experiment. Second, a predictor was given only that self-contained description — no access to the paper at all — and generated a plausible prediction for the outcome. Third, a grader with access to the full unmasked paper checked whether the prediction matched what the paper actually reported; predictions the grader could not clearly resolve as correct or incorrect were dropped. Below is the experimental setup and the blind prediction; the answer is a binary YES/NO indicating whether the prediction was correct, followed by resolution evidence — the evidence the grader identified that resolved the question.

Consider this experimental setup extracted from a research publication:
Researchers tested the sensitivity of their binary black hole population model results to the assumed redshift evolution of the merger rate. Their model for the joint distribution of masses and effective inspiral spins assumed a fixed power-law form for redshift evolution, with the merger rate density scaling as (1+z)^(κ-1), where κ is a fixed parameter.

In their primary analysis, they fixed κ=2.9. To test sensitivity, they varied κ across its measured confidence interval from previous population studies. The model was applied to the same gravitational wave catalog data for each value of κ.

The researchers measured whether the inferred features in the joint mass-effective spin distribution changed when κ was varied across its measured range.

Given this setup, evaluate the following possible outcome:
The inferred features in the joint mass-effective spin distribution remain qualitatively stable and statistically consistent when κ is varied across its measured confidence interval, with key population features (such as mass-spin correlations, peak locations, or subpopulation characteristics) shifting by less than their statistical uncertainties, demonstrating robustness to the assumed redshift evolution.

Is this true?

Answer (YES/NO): YES